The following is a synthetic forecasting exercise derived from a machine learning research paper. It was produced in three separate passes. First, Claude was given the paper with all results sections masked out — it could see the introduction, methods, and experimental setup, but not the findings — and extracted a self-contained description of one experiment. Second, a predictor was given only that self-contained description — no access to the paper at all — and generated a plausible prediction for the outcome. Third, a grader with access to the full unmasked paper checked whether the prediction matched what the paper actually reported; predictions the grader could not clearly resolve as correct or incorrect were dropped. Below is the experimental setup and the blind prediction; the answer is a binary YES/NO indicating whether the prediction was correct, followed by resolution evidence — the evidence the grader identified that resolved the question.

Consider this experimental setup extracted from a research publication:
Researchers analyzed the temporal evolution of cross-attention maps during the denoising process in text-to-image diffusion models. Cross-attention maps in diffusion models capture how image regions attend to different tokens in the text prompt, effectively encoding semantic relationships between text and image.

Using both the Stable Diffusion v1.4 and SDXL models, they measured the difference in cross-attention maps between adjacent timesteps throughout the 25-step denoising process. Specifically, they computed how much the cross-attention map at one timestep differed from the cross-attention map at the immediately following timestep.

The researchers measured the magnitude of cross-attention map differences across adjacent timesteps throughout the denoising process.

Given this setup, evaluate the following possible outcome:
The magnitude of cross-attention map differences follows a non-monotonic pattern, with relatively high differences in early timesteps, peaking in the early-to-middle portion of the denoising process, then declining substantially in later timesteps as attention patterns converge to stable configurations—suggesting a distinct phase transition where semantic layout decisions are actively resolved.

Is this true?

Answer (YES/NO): NO